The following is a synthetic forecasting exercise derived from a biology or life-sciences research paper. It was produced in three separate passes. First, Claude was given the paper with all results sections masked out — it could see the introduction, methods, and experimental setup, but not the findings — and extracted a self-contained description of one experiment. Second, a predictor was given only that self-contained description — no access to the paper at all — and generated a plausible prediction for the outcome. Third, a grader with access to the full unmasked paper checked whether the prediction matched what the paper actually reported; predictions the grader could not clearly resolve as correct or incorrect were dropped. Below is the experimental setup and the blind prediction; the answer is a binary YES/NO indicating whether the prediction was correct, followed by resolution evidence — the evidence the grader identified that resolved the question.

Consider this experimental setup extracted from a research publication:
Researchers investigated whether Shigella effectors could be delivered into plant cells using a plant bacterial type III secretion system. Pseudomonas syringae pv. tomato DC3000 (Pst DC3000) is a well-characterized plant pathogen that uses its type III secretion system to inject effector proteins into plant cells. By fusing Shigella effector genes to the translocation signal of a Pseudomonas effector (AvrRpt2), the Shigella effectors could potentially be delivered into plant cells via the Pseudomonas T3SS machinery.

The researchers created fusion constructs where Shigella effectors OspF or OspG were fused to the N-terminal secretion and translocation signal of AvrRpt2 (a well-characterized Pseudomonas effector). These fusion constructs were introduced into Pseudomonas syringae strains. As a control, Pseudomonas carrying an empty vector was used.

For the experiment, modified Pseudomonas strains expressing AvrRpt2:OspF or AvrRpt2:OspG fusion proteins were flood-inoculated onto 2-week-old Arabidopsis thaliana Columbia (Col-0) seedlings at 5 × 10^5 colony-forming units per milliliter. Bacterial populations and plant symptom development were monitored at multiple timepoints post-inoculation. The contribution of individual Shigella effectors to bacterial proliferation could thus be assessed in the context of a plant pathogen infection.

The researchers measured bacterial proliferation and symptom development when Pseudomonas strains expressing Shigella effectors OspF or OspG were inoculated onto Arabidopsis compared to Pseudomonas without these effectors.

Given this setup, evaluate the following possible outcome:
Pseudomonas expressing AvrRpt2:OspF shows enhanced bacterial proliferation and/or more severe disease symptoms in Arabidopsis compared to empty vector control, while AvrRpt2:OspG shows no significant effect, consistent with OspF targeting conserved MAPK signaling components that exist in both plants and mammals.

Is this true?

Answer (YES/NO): NO